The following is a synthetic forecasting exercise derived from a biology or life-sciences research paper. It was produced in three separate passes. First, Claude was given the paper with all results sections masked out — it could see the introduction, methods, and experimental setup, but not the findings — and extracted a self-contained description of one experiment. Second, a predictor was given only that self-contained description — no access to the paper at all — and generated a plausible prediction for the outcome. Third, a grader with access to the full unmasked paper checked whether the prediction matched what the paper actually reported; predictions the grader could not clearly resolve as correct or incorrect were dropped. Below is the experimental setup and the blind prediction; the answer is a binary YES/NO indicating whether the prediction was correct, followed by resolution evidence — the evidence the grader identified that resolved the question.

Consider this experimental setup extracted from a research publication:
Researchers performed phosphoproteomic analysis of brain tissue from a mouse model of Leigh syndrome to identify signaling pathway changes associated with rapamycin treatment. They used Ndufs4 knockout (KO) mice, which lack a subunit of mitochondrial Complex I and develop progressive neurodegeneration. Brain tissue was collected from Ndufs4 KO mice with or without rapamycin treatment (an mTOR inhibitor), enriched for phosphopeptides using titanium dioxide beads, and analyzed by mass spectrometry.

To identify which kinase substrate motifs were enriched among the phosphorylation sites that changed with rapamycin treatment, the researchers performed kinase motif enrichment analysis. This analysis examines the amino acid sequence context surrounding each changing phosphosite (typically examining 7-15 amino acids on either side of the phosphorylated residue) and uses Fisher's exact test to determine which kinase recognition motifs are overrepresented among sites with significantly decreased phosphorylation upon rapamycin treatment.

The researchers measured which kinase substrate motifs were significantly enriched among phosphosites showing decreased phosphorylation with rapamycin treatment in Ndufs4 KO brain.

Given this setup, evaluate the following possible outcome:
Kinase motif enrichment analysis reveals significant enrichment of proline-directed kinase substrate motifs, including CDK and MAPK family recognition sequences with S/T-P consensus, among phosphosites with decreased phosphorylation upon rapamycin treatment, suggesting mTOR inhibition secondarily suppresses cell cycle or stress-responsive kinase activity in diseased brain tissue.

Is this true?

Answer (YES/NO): NO